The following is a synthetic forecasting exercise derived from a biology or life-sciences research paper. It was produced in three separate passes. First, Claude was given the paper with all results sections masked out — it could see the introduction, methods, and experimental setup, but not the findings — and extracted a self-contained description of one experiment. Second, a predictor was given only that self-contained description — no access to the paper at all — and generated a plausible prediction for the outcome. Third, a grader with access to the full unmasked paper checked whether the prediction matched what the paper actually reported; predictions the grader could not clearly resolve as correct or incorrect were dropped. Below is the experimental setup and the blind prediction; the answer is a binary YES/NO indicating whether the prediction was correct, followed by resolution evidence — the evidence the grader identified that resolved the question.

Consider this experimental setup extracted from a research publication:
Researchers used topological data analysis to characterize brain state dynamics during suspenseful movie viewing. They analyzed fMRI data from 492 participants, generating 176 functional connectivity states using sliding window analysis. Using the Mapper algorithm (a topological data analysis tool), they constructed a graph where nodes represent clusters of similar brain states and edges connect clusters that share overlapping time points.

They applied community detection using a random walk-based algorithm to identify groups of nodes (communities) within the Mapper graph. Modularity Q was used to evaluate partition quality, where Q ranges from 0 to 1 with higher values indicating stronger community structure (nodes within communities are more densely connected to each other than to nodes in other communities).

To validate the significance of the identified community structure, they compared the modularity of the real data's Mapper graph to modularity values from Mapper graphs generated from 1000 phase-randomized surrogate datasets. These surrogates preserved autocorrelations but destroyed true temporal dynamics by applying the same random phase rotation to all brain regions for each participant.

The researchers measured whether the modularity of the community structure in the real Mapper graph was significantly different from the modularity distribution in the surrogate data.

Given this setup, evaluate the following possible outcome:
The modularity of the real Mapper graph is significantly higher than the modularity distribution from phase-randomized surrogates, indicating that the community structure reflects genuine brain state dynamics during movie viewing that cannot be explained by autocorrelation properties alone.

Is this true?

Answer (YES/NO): YES